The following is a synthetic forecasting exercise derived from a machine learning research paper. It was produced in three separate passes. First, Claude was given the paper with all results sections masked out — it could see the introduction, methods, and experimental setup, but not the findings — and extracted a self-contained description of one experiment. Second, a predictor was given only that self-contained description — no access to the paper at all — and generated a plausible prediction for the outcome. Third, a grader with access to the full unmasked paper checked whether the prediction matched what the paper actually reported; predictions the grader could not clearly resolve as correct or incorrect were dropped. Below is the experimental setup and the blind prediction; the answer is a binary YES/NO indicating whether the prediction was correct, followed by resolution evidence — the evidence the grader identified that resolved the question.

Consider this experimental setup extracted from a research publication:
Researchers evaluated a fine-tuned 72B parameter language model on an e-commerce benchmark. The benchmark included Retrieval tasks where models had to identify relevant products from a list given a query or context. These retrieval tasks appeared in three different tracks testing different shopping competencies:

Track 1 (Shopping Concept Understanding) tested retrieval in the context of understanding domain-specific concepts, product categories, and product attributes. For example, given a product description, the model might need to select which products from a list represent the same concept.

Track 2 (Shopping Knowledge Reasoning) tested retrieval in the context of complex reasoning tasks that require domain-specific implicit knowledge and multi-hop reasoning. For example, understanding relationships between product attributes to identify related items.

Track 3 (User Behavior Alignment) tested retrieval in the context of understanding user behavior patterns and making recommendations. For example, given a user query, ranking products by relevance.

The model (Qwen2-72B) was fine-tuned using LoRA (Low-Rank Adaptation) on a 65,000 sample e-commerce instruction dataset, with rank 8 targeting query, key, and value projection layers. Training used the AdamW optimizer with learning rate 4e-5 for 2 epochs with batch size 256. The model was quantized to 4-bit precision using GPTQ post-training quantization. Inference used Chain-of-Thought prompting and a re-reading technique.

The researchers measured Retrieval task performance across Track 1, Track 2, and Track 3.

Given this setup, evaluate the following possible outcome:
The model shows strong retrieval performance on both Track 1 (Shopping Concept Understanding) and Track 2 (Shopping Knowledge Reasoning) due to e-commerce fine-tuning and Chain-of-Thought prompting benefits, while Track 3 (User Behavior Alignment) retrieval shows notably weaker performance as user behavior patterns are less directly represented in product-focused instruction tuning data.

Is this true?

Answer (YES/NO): NO